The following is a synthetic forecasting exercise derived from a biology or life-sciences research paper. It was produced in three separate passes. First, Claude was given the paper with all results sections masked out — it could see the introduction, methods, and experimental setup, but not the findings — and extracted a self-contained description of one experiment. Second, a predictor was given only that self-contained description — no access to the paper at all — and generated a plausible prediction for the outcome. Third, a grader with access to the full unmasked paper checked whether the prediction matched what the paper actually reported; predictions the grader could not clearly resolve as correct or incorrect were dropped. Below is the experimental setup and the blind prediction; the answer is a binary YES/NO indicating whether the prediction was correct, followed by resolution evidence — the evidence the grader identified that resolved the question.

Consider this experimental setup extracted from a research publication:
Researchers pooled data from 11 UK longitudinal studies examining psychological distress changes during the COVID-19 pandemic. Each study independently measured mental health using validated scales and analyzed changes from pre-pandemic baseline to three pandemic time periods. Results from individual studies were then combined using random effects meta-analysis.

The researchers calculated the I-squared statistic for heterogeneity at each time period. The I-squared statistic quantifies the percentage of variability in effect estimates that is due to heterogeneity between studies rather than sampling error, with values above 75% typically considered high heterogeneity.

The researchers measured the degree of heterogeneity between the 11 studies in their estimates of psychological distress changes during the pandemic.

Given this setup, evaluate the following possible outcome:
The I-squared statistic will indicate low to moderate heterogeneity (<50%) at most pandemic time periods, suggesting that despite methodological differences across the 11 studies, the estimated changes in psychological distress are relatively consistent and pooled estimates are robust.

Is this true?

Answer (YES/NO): NO